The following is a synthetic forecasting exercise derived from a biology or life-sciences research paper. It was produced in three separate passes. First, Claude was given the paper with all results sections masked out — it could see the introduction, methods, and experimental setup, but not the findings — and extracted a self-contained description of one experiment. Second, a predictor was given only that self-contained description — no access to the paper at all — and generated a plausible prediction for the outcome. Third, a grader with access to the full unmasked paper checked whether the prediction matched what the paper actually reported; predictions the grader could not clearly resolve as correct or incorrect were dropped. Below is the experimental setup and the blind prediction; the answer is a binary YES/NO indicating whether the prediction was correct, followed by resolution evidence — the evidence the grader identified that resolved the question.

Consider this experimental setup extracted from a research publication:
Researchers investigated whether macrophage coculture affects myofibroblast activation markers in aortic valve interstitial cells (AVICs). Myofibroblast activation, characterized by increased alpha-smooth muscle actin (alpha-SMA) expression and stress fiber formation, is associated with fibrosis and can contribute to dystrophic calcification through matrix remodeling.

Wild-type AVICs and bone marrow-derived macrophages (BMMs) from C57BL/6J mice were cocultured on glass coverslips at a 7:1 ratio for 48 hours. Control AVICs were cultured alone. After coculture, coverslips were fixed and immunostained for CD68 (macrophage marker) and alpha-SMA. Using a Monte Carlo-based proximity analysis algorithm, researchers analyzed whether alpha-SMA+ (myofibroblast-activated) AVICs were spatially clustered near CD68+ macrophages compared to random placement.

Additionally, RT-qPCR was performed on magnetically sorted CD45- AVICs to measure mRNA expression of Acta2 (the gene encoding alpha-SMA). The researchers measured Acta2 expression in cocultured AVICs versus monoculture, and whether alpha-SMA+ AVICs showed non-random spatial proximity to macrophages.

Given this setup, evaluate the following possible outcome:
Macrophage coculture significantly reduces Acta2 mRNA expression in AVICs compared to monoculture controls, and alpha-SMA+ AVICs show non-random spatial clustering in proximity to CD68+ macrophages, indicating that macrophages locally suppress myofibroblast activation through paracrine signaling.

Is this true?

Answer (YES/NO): NO